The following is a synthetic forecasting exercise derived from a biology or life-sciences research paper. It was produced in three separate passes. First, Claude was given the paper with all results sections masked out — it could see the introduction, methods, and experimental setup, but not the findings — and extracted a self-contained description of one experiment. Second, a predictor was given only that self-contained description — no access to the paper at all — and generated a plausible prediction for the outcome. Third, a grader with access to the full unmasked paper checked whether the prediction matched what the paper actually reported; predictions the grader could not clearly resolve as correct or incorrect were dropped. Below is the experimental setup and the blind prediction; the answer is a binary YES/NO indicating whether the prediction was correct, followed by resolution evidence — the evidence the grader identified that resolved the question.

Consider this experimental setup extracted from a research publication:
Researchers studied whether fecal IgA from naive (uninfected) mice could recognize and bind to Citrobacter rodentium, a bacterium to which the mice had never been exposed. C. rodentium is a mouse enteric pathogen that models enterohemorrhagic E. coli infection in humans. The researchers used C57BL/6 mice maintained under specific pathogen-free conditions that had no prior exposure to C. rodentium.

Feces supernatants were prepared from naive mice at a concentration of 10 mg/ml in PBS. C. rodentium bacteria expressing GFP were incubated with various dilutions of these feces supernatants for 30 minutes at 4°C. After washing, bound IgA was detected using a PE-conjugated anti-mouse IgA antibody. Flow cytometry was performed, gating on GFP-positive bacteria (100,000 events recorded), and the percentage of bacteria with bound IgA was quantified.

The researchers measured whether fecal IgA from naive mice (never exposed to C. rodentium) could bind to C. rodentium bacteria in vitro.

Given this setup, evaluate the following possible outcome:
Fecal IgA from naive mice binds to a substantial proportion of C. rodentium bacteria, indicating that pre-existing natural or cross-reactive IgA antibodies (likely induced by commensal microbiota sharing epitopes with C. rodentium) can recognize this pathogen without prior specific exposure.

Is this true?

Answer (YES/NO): YES